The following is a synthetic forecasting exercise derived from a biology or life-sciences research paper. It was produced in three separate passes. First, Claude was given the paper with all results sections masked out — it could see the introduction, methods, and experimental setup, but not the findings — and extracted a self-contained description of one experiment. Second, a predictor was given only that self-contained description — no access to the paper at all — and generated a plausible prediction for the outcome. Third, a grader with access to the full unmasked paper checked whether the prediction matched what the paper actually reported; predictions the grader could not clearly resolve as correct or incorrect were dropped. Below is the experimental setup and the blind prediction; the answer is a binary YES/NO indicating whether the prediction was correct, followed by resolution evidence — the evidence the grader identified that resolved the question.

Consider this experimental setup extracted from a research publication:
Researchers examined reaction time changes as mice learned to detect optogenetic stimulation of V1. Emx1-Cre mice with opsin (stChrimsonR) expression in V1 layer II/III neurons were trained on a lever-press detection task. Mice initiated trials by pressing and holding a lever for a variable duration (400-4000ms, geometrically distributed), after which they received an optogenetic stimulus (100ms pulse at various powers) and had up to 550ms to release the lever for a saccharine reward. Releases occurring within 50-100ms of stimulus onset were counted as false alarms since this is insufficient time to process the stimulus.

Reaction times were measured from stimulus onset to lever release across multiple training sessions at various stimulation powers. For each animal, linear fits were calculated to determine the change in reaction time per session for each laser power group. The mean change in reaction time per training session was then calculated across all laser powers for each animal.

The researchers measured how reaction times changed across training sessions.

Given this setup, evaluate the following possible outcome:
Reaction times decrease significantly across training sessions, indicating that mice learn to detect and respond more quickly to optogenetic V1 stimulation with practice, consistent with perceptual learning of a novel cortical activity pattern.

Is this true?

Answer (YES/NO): YES